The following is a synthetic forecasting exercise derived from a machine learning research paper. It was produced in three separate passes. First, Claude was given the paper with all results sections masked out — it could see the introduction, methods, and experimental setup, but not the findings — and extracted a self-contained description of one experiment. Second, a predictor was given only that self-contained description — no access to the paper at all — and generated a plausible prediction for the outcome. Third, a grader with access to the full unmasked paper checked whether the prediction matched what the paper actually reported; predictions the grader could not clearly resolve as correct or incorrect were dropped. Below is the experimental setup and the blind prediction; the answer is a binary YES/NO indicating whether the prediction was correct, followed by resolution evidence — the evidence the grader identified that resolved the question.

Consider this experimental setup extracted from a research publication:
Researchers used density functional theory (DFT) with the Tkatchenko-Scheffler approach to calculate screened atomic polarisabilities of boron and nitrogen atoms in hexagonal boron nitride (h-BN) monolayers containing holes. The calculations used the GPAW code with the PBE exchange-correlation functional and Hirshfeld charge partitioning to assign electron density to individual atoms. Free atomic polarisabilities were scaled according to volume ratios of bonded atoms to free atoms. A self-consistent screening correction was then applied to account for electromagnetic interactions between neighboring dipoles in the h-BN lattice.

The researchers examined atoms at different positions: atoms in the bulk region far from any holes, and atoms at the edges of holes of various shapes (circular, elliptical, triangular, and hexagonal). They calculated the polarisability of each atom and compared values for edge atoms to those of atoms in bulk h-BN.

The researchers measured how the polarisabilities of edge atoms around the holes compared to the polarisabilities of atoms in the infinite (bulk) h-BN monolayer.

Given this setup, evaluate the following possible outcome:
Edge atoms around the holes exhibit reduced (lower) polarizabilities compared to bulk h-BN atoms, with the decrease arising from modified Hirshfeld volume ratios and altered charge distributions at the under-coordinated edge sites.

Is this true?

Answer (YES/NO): NO